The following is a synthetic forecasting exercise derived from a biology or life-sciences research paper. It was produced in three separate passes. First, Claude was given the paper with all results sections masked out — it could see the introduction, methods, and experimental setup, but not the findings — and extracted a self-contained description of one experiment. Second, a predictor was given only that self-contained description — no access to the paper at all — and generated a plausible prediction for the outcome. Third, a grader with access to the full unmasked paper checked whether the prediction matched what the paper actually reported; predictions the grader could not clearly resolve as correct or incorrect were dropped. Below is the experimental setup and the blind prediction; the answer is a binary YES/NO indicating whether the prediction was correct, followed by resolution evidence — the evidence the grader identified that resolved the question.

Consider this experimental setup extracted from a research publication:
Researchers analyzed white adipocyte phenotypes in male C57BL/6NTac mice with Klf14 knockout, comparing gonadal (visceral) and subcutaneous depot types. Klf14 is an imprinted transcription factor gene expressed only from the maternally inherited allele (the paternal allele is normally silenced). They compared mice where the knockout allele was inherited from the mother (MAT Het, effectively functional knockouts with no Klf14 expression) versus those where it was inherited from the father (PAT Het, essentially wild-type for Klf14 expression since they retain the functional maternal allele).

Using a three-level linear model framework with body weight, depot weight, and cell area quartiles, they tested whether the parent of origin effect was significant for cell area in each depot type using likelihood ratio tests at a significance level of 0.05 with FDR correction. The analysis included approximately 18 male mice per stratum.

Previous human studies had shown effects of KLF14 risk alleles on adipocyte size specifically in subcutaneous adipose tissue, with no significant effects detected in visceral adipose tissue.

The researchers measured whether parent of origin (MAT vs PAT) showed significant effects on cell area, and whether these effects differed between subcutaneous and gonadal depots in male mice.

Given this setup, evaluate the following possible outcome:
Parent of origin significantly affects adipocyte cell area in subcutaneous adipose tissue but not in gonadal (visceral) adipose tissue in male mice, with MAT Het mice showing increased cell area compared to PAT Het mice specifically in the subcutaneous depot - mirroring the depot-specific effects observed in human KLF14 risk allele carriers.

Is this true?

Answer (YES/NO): NO